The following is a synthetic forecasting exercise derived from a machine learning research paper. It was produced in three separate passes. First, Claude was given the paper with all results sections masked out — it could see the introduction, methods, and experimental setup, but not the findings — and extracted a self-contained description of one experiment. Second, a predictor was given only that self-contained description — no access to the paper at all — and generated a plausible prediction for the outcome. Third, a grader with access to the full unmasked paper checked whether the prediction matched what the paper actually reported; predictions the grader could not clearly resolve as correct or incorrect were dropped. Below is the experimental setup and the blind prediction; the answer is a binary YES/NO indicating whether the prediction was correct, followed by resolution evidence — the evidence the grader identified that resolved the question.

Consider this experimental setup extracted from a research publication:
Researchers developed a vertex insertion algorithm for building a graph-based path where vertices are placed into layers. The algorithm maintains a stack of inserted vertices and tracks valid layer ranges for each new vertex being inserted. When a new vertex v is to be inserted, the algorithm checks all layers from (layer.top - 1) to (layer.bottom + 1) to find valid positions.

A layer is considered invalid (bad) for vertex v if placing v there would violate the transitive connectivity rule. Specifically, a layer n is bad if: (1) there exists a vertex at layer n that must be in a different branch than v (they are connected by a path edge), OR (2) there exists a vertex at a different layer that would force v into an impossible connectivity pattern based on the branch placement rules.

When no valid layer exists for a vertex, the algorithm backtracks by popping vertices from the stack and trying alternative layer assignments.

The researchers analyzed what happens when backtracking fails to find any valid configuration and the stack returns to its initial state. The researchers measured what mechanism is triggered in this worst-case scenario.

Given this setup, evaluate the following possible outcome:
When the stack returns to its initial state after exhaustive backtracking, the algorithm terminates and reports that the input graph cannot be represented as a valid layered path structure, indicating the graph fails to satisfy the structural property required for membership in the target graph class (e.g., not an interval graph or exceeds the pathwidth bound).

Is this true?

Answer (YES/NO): NO